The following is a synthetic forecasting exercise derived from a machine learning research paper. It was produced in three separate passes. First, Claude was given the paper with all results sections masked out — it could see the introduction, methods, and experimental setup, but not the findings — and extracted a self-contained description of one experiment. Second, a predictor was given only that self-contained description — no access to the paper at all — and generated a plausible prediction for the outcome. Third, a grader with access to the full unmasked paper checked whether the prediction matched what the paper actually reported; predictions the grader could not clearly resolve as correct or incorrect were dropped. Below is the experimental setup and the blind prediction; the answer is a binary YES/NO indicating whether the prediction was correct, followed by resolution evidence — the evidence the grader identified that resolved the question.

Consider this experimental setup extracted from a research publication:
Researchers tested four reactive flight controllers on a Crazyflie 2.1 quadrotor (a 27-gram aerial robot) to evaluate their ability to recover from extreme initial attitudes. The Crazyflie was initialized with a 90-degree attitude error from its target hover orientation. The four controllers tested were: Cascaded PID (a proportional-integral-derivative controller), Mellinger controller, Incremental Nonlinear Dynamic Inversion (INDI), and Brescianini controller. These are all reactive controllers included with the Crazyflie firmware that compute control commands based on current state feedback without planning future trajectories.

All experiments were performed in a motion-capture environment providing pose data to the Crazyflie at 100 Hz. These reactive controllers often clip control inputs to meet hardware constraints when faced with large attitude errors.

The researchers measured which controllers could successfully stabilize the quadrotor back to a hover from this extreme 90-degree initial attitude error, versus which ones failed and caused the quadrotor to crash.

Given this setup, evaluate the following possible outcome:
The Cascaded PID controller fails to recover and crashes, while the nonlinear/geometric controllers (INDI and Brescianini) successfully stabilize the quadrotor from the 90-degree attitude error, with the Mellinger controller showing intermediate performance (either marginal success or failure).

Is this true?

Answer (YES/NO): NO